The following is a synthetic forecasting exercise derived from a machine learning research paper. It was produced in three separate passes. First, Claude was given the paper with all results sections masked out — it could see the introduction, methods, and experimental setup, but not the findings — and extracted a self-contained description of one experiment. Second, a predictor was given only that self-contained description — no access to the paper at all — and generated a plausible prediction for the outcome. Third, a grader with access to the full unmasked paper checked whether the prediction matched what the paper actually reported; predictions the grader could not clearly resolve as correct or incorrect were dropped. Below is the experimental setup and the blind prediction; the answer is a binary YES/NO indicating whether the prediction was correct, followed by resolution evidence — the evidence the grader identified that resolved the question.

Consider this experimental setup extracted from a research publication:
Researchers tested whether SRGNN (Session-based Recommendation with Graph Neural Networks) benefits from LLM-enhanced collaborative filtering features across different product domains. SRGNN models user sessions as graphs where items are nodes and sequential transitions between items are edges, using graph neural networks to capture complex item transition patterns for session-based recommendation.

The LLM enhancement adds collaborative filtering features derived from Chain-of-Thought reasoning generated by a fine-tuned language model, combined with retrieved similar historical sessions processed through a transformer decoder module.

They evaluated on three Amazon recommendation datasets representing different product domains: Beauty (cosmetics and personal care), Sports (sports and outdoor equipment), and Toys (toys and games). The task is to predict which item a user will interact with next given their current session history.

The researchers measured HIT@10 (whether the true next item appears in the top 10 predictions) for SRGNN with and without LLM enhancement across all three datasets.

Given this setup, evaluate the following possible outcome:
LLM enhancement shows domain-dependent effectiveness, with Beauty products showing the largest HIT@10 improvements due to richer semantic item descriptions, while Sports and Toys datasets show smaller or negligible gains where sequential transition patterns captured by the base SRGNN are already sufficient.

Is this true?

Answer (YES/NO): NO